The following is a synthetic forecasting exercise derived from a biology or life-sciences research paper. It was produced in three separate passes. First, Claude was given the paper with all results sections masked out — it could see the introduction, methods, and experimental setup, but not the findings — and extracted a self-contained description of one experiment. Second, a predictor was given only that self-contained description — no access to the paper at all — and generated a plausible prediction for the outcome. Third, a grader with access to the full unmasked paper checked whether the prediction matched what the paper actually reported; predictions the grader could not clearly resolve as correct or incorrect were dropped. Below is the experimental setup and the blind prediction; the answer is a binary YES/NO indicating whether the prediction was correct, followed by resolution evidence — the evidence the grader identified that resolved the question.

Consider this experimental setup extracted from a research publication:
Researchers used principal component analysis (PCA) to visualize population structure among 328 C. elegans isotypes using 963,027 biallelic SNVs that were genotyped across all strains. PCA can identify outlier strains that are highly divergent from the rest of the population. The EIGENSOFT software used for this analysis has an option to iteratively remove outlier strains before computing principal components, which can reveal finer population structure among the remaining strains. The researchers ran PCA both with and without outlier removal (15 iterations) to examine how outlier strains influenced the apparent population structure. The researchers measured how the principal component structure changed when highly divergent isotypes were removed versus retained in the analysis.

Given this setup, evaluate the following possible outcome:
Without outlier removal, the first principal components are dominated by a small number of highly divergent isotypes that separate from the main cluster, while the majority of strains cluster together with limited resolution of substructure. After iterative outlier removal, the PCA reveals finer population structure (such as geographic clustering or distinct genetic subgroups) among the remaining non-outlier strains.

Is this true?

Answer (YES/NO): NO